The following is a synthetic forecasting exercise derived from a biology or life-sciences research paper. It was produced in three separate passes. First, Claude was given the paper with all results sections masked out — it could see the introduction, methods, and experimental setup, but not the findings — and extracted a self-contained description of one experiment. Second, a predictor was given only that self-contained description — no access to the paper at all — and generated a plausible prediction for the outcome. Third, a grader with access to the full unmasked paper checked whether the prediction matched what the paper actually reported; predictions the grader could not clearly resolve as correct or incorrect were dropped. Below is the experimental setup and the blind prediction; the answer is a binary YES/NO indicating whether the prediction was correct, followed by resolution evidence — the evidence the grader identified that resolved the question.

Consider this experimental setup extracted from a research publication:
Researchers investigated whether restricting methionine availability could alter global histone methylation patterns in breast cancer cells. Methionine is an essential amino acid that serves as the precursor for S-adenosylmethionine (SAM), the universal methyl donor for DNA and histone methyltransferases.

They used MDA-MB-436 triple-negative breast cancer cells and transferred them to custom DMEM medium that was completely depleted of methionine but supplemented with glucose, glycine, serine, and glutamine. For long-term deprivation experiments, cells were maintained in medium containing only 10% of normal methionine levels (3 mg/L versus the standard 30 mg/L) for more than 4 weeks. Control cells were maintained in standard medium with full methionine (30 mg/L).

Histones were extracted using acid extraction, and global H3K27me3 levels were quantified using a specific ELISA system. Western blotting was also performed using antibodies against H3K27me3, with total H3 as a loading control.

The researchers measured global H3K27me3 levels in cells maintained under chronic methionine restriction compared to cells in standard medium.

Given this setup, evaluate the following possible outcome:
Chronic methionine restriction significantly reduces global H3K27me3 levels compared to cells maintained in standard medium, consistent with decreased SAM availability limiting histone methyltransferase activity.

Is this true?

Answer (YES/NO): NO